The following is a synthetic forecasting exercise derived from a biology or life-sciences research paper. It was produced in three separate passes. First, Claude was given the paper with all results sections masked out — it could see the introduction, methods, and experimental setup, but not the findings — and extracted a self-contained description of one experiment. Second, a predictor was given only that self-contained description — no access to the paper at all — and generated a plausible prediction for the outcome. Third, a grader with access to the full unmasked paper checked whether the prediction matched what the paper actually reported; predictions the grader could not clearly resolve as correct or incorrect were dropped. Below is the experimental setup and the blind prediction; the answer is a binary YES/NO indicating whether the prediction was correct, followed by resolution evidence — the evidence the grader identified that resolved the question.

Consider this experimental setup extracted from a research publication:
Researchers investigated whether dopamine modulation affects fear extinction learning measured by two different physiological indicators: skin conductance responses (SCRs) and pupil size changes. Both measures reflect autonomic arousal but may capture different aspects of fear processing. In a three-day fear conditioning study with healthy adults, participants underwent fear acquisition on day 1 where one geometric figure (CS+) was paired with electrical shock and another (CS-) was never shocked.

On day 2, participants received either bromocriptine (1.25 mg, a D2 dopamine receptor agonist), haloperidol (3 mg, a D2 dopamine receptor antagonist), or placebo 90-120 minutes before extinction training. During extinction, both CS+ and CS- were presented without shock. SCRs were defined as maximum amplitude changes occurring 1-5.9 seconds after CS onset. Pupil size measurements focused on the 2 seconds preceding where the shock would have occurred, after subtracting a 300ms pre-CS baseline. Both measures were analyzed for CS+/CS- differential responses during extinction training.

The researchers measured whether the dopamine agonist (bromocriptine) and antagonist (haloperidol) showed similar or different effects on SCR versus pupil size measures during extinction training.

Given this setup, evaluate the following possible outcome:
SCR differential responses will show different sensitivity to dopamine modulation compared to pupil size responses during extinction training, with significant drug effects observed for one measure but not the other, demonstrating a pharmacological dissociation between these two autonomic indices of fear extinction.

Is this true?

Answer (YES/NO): NO